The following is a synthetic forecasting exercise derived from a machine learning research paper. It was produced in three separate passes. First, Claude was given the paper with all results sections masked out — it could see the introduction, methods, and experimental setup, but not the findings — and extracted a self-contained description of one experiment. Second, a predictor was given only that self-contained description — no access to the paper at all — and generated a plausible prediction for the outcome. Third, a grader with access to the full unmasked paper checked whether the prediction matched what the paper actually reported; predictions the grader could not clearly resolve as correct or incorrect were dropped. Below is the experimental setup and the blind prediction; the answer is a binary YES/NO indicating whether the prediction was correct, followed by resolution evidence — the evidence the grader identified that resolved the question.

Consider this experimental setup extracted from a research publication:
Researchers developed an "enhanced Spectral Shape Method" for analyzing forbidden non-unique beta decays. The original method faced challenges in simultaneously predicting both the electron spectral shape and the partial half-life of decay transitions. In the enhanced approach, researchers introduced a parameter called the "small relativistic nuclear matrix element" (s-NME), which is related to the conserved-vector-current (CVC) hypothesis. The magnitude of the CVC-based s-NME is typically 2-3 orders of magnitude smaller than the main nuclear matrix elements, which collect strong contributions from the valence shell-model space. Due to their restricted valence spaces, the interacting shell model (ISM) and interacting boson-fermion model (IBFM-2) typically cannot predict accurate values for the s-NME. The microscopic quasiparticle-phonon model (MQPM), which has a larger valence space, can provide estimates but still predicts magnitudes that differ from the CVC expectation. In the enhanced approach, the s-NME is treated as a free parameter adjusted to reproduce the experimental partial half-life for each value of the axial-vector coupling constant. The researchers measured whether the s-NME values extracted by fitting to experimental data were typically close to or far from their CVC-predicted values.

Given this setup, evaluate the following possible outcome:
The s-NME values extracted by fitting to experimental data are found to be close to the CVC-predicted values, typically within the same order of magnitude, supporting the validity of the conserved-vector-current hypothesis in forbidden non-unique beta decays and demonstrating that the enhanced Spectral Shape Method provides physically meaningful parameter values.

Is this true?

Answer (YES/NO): YES